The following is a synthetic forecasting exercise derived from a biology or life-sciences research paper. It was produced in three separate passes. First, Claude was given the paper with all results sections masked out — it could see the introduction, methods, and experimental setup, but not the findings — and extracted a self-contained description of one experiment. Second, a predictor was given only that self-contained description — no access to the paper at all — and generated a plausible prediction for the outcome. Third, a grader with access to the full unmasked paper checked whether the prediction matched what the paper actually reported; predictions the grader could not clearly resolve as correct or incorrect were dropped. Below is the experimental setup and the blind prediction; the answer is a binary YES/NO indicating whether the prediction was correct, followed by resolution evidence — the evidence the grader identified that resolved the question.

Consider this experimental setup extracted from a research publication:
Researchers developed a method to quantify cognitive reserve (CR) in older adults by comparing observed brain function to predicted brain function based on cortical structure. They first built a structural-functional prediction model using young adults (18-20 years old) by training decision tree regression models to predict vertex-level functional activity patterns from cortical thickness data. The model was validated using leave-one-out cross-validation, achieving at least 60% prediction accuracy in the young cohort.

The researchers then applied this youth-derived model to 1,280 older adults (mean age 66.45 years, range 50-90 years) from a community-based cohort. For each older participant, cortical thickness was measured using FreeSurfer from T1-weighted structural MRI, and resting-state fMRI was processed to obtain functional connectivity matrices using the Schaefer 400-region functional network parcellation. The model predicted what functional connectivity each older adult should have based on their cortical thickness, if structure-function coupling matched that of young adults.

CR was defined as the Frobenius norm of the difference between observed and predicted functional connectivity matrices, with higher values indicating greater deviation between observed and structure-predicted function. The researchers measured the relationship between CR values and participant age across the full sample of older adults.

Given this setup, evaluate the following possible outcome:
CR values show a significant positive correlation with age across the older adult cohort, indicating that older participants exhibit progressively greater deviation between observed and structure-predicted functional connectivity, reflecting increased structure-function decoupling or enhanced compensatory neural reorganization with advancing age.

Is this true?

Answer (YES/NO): NO